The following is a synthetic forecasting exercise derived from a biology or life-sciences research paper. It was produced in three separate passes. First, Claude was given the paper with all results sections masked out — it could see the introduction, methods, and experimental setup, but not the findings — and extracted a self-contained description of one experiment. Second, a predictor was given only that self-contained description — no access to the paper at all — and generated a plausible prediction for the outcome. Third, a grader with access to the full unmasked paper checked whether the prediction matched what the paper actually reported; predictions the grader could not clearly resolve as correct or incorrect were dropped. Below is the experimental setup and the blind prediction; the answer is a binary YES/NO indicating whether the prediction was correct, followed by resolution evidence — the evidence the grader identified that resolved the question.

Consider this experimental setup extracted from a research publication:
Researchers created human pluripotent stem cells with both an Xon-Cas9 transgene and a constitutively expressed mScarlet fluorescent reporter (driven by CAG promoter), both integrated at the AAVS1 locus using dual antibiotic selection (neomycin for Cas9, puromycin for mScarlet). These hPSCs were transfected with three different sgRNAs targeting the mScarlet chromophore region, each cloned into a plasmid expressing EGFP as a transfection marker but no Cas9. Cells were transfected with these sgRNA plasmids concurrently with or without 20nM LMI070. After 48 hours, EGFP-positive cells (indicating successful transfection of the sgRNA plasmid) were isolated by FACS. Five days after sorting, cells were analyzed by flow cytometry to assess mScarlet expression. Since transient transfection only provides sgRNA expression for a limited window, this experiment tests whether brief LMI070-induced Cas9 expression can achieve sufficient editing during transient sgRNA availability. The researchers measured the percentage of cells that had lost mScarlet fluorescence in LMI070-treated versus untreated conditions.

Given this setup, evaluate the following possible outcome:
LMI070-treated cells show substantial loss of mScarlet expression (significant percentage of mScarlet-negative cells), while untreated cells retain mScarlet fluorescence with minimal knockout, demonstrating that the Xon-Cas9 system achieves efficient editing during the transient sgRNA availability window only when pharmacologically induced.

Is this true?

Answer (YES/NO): YES